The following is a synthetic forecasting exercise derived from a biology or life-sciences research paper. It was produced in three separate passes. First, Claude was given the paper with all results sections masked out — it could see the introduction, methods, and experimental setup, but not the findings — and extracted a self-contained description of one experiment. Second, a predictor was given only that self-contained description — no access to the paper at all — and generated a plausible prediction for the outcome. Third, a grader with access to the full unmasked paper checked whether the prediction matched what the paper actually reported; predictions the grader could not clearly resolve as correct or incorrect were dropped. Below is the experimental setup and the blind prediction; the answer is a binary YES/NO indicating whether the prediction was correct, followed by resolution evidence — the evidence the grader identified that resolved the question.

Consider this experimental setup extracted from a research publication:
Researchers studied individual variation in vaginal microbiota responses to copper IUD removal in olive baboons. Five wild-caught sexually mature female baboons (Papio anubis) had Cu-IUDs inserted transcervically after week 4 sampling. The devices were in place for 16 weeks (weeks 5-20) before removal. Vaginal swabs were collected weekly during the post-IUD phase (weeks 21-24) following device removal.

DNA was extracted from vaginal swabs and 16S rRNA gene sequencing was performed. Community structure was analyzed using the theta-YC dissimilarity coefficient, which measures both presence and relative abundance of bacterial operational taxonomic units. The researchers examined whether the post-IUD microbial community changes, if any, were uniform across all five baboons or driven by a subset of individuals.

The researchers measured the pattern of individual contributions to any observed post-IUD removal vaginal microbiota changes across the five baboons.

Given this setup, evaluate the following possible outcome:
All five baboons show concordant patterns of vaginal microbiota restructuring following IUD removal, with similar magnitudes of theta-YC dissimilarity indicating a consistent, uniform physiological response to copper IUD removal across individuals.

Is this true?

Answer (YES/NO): NO